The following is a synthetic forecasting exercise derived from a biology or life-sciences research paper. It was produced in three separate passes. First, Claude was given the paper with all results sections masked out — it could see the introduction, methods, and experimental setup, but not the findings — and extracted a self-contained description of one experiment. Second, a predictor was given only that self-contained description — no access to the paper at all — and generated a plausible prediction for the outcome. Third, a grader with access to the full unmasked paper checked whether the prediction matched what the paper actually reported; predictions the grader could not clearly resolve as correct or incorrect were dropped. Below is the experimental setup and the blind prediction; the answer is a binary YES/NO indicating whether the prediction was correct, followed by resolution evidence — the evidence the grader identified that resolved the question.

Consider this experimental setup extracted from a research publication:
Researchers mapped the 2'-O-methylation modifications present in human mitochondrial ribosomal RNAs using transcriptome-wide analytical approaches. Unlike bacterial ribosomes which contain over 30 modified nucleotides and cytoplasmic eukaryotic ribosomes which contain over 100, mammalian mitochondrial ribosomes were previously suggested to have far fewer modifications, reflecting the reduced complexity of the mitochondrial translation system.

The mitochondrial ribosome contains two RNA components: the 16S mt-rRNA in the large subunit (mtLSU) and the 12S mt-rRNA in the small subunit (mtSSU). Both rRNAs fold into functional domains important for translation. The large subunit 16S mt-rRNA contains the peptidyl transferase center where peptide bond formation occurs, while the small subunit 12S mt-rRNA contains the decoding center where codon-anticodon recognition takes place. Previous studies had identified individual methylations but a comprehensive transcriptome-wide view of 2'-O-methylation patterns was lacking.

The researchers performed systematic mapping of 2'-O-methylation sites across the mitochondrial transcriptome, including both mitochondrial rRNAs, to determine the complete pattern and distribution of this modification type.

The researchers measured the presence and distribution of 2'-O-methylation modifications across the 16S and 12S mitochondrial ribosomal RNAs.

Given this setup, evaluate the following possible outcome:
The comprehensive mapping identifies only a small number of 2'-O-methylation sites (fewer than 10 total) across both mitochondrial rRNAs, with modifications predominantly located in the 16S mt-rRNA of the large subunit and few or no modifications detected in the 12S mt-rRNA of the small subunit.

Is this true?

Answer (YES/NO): YES